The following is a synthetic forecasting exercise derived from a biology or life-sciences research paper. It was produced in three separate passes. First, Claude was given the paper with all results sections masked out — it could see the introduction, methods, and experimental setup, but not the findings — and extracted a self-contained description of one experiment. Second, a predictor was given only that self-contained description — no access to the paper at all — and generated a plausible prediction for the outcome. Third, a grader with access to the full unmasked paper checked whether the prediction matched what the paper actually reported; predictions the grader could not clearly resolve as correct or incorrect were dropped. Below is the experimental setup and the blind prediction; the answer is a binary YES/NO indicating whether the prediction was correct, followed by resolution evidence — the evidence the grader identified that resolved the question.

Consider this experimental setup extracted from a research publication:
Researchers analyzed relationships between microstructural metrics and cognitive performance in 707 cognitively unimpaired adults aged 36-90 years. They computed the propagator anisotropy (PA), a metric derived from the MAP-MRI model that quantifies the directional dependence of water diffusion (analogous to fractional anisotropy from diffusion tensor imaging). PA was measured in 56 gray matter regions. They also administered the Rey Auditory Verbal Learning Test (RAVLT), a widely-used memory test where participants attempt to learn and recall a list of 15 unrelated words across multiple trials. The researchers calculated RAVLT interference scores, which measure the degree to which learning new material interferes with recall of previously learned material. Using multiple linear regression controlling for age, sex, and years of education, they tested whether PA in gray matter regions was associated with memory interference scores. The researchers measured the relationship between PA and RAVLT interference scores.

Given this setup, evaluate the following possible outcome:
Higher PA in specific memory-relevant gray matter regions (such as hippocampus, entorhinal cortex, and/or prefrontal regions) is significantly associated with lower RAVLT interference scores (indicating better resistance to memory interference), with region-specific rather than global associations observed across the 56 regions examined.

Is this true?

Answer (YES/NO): NO